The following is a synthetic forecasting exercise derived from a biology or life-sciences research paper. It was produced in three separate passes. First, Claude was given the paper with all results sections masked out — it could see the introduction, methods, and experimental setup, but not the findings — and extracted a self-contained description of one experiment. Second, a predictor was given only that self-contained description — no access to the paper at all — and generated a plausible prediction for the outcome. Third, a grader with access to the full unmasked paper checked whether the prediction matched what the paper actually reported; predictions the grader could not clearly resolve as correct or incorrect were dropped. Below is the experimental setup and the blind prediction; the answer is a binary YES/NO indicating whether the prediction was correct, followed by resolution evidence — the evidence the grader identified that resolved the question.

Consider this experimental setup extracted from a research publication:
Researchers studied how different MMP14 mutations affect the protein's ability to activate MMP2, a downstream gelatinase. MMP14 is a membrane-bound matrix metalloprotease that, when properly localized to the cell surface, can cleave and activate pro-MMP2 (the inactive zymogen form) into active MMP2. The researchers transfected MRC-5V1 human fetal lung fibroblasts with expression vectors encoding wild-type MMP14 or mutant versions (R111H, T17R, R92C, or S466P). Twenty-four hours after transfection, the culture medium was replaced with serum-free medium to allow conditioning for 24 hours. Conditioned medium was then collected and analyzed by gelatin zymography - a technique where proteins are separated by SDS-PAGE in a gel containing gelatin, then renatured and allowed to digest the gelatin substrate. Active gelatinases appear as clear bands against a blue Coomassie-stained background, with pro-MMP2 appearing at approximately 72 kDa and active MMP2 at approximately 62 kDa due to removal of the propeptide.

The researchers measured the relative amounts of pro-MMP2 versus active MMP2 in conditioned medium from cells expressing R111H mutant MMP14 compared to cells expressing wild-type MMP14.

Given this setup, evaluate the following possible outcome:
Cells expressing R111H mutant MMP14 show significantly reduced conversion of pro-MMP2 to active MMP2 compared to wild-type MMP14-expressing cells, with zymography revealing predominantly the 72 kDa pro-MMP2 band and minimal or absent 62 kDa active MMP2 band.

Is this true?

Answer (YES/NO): NO